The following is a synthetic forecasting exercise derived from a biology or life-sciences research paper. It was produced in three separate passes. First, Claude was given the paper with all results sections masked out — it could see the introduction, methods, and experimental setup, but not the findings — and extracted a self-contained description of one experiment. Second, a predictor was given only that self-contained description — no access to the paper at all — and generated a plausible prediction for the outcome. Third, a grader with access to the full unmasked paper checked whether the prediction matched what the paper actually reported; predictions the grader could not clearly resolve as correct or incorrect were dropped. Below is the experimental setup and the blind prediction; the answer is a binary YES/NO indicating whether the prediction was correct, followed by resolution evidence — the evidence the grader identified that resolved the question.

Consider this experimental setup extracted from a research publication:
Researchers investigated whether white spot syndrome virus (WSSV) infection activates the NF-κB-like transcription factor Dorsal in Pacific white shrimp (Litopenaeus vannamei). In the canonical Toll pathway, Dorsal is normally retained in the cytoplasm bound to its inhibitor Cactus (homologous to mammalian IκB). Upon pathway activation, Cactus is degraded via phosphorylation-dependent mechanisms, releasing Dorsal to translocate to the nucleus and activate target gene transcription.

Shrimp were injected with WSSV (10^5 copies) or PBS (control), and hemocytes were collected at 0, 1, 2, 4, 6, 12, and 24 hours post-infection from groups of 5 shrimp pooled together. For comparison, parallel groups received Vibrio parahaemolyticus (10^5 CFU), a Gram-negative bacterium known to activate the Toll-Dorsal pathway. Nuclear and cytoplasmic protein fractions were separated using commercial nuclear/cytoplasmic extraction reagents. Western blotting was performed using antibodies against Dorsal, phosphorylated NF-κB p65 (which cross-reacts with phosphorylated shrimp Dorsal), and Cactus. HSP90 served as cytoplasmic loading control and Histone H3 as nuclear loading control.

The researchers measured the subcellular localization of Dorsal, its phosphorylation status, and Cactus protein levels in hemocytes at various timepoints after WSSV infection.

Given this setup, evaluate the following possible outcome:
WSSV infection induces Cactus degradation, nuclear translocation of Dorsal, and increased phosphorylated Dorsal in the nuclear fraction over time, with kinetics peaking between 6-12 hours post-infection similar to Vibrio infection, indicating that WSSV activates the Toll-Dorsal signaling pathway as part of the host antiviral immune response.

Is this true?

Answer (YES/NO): NO